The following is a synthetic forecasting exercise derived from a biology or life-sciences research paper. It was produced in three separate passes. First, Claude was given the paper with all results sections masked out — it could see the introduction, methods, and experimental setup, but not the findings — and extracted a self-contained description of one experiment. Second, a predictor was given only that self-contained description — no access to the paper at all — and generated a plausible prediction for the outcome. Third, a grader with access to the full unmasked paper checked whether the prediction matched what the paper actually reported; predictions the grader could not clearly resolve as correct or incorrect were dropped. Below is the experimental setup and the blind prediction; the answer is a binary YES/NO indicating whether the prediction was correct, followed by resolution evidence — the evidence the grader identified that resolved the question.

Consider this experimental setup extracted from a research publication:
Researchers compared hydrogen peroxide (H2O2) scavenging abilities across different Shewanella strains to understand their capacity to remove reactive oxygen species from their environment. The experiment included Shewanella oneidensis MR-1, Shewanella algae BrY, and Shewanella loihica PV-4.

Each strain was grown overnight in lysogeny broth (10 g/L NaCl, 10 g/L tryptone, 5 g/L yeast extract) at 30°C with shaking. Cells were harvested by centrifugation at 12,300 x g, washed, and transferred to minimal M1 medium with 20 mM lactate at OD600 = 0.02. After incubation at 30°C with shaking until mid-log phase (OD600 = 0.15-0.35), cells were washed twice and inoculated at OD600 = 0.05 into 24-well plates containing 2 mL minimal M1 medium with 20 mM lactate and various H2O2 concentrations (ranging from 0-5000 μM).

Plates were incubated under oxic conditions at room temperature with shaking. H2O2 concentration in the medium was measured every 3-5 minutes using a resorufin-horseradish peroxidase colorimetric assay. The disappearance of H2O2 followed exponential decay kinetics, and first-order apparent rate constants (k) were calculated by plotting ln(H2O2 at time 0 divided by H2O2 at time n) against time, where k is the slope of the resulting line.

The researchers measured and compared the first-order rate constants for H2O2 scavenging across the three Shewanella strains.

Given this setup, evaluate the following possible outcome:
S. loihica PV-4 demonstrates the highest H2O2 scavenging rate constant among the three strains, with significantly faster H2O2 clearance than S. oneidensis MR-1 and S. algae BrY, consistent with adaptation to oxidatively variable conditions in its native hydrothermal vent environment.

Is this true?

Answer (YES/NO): NO